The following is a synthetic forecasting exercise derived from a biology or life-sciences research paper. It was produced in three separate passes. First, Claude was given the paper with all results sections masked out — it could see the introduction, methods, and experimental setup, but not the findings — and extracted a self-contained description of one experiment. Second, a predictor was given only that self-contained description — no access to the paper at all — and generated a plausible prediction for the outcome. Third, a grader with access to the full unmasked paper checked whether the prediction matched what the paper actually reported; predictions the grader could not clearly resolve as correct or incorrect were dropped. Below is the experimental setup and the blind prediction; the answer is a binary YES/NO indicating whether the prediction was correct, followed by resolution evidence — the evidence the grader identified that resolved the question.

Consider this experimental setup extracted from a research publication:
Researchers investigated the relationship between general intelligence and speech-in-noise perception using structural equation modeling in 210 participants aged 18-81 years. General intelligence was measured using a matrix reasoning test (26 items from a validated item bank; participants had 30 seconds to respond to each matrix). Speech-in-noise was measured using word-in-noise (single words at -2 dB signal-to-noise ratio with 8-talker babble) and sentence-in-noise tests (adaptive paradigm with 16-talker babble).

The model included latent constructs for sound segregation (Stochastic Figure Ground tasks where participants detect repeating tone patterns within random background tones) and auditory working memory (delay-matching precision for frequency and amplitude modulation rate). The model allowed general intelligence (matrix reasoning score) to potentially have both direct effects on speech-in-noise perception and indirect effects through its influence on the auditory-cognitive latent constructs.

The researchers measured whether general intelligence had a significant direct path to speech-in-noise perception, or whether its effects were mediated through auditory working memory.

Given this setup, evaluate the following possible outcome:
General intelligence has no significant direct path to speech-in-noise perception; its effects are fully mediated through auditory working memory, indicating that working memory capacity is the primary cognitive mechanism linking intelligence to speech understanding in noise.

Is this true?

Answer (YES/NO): YES